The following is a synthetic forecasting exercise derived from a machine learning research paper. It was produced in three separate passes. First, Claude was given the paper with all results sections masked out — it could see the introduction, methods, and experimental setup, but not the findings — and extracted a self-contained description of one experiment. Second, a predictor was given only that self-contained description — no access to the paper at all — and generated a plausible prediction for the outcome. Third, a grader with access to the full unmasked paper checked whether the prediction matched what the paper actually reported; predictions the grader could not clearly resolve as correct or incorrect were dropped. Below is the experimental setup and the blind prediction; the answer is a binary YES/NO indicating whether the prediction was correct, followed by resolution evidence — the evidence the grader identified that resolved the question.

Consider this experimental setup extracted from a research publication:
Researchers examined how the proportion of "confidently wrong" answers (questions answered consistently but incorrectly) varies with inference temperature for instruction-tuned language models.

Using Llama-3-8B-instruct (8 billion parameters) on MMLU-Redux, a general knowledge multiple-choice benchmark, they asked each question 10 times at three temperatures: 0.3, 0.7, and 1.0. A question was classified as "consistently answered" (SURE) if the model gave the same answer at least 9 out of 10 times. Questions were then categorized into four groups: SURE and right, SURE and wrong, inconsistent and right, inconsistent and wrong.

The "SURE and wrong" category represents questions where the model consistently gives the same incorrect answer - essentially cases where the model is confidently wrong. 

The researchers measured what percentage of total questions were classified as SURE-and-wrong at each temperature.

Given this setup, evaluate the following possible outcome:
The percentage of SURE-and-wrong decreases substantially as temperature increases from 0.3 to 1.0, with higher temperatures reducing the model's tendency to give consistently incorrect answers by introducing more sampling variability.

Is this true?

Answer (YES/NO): YES